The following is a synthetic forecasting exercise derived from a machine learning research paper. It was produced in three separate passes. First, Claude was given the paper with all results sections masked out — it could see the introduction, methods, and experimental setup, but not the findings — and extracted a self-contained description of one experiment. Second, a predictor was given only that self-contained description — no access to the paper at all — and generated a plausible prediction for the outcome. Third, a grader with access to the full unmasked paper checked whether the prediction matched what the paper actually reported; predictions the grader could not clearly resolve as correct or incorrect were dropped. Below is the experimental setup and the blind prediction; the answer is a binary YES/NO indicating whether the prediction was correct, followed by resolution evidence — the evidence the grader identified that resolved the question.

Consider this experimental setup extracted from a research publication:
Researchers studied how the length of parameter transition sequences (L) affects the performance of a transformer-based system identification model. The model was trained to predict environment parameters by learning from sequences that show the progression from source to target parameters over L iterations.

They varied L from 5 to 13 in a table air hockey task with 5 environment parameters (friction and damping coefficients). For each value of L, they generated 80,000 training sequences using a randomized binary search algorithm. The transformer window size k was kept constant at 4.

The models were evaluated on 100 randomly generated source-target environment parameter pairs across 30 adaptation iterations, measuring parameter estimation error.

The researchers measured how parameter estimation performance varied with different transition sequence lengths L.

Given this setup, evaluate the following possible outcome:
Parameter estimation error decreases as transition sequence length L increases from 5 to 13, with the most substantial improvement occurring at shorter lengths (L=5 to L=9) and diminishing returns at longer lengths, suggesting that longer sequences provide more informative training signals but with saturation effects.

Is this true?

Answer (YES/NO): NO